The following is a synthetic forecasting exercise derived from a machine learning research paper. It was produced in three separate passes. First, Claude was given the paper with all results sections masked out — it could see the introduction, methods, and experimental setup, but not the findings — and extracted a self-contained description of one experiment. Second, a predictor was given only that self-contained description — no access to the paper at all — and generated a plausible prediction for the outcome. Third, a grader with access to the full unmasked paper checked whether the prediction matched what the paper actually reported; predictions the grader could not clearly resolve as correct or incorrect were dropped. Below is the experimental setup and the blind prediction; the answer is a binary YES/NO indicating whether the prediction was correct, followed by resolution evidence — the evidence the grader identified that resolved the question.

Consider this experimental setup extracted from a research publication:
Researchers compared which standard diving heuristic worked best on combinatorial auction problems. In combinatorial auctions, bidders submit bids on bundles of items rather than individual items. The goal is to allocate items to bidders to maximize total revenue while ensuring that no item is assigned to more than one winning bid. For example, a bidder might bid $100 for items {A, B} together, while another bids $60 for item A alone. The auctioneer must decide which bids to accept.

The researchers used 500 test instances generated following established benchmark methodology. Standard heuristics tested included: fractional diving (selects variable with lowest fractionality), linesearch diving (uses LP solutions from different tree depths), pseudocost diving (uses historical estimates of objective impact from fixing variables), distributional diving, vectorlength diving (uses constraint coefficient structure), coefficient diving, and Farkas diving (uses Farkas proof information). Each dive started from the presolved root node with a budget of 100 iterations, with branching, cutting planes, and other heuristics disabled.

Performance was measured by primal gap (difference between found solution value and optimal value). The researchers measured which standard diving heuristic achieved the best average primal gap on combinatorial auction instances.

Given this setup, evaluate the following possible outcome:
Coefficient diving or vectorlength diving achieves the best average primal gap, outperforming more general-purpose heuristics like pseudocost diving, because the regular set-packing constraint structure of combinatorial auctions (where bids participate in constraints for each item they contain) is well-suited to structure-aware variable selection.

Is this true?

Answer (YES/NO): NO